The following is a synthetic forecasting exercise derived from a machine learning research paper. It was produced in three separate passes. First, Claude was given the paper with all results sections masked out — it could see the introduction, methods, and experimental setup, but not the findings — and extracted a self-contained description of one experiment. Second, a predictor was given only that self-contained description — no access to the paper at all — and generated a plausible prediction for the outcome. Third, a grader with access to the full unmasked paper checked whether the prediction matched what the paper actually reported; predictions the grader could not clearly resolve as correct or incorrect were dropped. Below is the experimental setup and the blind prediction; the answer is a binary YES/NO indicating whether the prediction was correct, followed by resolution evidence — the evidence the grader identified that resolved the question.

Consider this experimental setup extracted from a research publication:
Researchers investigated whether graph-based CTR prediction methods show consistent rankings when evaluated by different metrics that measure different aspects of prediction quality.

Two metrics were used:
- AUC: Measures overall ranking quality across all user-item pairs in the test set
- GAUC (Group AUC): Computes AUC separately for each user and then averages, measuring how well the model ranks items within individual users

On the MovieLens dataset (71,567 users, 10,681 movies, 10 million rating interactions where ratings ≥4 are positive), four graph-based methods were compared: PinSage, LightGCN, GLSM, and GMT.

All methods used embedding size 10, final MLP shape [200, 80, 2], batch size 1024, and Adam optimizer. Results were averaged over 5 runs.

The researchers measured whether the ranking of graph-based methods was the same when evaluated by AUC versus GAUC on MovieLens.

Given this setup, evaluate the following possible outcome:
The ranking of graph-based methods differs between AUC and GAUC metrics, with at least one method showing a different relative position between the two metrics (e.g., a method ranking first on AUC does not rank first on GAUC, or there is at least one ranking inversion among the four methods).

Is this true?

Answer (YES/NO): NO